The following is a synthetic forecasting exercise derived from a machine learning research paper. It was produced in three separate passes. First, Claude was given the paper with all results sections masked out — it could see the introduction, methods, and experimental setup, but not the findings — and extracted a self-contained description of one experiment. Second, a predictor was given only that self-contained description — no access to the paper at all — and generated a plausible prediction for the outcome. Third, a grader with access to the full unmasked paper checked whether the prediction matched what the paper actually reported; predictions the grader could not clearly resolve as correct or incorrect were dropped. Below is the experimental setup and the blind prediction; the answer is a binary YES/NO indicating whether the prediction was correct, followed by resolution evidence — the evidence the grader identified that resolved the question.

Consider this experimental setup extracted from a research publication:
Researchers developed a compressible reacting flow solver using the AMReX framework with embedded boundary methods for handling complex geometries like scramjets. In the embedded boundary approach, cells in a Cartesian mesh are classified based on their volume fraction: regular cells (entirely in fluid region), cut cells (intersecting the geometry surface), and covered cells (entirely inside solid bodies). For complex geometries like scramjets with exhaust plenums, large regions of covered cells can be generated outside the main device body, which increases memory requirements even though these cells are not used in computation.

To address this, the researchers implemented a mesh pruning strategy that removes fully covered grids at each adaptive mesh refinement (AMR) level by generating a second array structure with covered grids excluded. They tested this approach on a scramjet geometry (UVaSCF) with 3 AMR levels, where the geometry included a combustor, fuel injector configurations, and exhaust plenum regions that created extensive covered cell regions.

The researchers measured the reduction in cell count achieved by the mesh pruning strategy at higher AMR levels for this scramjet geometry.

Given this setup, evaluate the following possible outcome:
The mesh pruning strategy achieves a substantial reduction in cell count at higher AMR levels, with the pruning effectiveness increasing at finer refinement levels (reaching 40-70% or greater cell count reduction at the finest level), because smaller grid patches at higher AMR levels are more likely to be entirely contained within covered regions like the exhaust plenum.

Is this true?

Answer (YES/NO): NO